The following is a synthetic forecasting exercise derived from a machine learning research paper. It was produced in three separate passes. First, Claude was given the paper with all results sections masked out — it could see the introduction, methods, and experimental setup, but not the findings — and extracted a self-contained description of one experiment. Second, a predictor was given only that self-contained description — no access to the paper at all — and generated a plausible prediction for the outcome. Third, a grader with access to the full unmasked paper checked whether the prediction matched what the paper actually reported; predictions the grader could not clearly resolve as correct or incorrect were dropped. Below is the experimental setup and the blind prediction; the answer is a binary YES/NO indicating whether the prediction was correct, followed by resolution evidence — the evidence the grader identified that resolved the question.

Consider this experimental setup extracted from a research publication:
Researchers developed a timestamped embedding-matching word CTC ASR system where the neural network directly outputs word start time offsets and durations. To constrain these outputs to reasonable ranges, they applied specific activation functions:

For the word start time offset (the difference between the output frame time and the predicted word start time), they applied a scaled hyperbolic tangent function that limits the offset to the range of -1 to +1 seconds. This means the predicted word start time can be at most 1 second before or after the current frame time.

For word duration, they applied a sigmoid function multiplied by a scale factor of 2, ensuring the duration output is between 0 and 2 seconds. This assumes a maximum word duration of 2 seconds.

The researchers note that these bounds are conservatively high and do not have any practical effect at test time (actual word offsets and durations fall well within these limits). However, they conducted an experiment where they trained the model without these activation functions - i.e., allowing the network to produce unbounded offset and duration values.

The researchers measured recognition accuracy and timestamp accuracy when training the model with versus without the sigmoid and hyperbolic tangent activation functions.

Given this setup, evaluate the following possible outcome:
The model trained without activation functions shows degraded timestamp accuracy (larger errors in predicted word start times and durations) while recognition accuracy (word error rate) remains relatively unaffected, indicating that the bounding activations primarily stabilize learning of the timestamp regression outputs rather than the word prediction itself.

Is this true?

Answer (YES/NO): NO